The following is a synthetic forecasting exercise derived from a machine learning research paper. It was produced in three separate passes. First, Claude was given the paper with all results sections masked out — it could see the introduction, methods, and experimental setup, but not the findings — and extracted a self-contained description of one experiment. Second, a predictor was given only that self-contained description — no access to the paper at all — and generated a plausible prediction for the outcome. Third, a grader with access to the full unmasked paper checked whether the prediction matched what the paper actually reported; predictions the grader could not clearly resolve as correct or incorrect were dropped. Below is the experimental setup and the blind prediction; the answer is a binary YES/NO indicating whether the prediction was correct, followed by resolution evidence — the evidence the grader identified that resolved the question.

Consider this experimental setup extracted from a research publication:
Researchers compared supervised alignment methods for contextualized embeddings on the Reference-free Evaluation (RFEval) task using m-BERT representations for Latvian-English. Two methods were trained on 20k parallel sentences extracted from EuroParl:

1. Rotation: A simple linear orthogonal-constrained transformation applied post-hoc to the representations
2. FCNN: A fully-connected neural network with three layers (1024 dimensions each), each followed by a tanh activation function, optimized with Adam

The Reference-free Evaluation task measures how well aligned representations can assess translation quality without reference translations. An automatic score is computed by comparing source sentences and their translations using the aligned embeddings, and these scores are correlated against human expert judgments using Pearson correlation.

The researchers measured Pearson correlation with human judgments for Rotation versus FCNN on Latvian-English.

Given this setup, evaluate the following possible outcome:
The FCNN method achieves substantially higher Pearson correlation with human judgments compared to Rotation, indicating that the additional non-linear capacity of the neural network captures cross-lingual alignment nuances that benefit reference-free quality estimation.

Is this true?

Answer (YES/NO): YES